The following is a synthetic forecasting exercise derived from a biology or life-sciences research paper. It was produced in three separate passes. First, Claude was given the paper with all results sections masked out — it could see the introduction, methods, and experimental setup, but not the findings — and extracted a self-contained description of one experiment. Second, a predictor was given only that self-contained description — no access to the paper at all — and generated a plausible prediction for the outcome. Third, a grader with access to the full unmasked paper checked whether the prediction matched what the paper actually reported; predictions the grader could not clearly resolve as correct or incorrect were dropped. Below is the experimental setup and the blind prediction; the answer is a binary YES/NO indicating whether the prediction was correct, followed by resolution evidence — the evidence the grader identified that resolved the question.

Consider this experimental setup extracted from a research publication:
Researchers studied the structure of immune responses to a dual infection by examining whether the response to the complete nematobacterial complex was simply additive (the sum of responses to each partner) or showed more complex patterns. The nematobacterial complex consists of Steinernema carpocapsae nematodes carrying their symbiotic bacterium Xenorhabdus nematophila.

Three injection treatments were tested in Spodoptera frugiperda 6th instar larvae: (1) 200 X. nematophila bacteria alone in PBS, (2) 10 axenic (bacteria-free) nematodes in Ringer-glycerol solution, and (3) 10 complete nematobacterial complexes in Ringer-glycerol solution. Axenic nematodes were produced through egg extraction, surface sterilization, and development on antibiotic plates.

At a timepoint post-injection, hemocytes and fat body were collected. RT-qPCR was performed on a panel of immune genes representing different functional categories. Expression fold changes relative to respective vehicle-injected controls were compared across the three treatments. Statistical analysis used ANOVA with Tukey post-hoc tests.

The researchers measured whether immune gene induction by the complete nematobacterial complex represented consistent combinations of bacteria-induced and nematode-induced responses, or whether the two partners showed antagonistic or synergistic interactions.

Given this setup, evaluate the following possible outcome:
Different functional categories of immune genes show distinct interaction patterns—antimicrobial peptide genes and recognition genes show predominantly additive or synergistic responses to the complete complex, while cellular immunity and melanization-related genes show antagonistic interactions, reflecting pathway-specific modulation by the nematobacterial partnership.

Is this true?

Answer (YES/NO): NO